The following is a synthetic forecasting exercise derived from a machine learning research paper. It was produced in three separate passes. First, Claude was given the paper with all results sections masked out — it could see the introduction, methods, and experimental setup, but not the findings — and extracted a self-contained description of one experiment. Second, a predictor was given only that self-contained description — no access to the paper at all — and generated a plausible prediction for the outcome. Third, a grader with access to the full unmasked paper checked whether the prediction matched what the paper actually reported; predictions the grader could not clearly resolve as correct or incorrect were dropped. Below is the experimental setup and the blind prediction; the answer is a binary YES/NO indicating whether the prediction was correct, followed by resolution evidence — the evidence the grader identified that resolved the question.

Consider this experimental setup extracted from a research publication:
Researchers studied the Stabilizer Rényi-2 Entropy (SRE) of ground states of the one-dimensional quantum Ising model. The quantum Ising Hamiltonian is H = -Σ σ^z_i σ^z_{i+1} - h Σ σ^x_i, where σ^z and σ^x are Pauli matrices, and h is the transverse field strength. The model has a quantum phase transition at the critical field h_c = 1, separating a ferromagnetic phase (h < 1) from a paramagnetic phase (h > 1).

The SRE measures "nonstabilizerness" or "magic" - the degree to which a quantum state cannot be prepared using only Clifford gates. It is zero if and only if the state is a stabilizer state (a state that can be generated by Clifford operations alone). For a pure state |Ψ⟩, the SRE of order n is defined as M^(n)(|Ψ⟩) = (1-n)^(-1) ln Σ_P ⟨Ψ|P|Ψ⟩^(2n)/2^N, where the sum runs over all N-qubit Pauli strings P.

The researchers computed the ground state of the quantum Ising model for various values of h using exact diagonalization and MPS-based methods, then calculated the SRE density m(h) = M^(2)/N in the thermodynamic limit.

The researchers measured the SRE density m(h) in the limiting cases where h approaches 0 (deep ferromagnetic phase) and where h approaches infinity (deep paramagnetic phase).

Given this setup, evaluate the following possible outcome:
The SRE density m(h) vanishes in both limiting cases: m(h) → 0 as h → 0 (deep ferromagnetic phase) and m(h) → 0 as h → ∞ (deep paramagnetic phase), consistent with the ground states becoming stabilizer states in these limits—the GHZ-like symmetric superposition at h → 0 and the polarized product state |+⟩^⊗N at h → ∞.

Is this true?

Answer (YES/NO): YES